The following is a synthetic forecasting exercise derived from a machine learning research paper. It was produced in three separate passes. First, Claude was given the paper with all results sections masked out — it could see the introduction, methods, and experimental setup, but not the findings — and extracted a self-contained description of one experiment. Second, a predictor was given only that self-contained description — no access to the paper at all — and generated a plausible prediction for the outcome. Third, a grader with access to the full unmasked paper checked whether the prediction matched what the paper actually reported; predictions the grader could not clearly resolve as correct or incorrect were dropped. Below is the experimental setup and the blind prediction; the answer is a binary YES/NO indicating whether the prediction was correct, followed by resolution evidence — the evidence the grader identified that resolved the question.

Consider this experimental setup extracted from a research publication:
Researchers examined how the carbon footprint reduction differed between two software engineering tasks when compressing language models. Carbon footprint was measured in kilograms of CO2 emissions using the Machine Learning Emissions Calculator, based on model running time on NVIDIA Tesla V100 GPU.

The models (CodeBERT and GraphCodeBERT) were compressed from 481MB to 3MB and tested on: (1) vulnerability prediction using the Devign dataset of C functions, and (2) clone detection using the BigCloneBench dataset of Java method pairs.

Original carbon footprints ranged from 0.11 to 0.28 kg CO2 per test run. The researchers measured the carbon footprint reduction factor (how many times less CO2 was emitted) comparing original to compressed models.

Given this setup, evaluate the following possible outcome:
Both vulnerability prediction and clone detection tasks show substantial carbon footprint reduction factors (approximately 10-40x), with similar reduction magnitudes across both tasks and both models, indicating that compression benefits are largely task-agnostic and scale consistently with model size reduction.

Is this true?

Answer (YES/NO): NO